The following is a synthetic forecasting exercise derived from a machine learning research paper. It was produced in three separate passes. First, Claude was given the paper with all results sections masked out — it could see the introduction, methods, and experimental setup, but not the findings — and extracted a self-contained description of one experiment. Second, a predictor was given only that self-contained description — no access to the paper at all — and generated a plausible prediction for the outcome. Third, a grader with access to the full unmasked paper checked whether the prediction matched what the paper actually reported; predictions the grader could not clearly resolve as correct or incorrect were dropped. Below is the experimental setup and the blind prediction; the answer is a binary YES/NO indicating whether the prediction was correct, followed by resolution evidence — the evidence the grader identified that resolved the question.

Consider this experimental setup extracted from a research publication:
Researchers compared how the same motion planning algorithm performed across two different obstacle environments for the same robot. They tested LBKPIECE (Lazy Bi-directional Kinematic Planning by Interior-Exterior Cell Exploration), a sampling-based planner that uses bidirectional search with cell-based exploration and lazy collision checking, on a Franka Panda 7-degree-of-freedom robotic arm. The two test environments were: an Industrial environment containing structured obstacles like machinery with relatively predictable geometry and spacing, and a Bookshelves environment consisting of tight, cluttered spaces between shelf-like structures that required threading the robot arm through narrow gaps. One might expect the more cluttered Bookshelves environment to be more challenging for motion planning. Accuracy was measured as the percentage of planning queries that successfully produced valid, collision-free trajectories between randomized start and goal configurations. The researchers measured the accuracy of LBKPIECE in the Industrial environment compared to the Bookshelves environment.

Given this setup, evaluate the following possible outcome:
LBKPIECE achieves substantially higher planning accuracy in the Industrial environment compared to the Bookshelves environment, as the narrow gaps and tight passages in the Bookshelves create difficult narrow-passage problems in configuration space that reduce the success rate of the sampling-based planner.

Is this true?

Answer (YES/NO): NO